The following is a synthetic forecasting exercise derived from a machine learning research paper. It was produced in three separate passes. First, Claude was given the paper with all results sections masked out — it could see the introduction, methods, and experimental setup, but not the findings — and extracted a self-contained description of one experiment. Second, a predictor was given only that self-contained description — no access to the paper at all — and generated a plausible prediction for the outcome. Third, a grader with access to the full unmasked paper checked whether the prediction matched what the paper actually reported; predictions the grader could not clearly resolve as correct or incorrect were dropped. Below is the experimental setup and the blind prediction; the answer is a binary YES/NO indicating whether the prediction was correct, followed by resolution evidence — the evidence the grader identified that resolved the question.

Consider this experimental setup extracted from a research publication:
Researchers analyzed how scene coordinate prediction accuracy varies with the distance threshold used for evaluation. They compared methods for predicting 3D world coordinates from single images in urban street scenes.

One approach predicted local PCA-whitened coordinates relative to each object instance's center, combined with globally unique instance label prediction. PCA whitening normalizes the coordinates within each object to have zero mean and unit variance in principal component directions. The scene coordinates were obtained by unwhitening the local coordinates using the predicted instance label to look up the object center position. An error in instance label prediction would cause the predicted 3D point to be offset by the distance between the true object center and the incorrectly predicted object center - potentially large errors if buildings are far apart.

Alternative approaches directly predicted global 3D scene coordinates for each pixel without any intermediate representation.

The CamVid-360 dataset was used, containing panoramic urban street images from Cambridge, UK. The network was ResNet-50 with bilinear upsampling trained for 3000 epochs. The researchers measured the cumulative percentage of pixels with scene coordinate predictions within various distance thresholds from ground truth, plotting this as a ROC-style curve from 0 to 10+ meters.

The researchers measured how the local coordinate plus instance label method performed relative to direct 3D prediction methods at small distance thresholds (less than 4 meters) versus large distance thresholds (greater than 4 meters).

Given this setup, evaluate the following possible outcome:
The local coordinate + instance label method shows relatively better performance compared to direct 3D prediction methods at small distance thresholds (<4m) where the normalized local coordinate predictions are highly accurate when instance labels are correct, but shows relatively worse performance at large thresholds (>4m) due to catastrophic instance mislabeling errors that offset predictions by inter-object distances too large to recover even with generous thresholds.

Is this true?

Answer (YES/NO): YES